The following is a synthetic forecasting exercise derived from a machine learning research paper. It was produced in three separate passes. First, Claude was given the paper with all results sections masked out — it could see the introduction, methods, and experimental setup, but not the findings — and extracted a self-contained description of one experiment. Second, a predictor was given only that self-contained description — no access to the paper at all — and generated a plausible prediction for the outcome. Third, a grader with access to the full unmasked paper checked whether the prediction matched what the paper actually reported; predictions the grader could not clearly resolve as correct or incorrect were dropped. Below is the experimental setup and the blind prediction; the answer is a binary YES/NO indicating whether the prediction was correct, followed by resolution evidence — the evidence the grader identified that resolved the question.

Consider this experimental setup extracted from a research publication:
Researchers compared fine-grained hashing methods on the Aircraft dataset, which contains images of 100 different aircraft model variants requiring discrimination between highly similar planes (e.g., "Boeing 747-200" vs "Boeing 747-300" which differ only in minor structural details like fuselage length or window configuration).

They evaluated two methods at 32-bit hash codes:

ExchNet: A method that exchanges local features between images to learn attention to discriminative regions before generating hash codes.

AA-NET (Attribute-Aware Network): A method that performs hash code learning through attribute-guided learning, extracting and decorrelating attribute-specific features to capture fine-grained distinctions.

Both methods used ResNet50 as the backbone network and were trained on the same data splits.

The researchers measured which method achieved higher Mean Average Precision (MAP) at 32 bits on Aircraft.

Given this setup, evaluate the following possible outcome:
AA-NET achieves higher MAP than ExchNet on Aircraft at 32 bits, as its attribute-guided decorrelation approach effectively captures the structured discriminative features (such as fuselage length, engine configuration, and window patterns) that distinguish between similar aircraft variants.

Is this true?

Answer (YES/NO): YES